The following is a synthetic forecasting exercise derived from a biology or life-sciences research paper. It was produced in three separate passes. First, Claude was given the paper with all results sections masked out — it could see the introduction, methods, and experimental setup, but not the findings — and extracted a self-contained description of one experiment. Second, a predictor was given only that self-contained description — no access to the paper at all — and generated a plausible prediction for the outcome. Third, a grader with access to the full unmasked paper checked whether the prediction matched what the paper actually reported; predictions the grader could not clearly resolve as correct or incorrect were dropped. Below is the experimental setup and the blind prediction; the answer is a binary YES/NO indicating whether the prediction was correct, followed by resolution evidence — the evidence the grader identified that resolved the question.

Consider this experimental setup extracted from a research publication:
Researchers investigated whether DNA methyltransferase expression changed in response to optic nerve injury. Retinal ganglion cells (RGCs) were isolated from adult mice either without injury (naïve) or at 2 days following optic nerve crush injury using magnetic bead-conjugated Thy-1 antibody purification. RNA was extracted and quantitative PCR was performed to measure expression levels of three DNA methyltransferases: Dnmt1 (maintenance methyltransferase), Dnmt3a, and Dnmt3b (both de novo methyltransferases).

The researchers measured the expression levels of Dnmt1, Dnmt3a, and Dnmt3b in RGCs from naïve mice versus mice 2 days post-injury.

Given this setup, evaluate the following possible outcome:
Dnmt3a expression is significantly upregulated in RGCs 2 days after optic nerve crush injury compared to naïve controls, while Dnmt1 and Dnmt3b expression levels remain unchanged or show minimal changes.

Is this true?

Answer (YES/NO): YES